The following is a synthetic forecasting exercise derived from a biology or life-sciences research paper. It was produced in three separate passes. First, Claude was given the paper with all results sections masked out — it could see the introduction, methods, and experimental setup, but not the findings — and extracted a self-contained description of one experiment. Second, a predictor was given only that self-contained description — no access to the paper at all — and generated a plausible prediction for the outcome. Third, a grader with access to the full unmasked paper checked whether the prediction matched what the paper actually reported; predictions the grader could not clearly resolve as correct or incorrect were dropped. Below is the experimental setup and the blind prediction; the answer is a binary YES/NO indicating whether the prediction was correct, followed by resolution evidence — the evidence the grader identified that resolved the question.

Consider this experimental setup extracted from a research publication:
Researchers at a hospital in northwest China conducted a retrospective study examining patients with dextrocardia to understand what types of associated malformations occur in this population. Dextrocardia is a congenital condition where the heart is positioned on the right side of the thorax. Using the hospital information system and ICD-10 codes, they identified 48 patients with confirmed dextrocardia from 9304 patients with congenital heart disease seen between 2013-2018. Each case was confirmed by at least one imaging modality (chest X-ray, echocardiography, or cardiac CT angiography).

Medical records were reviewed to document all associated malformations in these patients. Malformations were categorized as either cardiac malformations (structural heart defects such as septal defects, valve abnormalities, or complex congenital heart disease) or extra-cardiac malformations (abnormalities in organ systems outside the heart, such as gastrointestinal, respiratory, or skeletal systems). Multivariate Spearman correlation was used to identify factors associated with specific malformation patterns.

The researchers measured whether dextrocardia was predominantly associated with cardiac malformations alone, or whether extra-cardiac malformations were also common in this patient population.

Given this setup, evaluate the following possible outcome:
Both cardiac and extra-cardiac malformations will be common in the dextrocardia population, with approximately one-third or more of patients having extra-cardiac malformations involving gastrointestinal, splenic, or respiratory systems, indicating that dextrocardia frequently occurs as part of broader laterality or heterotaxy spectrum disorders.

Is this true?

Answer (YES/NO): NO